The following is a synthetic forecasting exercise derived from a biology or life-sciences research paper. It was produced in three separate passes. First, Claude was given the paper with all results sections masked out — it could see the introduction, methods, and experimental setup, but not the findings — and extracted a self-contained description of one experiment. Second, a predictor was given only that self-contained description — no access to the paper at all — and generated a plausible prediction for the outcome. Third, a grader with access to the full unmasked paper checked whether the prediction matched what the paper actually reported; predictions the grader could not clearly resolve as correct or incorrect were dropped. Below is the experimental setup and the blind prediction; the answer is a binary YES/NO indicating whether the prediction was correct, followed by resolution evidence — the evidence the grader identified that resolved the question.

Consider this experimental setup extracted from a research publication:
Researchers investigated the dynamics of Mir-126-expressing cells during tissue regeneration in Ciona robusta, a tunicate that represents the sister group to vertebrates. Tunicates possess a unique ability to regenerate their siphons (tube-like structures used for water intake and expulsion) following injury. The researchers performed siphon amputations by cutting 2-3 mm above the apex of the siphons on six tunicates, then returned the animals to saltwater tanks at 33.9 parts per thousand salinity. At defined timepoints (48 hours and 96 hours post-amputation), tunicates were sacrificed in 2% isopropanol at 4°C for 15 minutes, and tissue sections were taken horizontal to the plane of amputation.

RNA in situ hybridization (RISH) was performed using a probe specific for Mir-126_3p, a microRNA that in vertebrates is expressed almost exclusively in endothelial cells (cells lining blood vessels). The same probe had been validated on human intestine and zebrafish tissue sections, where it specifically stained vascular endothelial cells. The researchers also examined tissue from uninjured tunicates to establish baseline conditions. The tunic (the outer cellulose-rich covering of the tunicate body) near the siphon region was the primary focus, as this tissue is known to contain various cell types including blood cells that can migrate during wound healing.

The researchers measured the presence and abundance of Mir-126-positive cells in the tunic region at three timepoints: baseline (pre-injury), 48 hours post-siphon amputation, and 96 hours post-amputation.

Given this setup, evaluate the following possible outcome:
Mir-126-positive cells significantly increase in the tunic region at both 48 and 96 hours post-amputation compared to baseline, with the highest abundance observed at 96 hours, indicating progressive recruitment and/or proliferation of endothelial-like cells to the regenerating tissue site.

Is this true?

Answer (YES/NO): NO